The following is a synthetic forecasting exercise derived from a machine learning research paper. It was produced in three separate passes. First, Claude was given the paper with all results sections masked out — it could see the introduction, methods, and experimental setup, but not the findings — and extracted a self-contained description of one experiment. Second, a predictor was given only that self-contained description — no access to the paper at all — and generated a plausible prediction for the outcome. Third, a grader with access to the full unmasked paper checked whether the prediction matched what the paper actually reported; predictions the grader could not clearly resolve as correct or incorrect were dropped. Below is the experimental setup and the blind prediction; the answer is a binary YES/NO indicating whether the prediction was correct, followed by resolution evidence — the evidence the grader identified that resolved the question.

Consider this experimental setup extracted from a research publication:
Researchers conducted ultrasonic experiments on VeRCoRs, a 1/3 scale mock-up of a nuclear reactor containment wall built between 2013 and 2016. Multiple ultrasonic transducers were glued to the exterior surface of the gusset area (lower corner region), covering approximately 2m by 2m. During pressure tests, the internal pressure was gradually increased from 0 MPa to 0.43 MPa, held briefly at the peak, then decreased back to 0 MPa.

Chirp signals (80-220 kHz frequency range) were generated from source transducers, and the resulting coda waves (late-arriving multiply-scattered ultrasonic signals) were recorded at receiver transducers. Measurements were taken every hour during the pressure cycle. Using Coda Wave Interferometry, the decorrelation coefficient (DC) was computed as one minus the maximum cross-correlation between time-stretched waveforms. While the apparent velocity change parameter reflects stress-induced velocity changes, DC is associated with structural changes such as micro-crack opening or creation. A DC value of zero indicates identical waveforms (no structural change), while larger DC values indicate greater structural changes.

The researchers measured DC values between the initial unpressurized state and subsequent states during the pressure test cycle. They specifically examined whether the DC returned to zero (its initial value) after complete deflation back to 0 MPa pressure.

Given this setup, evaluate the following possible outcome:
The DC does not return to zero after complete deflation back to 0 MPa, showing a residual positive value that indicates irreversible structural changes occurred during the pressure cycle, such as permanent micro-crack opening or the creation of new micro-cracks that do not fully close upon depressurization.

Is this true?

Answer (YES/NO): NO